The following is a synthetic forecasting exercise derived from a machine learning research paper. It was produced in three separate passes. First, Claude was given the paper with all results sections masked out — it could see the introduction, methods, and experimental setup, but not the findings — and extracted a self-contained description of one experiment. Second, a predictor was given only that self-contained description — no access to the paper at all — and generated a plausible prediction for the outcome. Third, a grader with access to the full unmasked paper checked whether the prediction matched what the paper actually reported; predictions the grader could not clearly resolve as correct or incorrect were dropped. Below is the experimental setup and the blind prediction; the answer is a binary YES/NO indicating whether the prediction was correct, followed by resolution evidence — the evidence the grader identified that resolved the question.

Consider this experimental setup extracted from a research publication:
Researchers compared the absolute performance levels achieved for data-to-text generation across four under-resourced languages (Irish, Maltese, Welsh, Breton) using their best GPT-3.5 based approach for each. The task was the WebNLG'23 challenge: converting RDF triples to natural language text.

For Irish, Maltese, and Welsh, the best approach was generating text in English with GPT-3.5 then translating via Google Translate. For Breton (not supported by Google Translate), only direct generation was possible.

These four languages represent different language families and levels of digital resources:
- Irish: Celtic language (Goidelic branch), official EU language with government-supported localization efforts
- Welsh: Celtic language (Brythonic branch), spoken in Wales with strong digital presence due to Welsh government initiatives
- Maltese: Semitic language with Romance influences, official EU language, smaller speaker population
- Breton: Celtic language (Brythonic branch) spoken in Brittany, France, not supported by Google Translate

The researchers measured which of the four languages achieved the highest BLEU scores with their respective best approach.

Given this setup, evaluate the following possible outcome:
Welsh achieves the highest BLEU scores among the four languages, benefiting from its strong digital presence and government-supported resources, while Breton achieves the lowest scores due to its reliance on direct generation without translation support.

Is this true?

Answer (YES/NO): YES